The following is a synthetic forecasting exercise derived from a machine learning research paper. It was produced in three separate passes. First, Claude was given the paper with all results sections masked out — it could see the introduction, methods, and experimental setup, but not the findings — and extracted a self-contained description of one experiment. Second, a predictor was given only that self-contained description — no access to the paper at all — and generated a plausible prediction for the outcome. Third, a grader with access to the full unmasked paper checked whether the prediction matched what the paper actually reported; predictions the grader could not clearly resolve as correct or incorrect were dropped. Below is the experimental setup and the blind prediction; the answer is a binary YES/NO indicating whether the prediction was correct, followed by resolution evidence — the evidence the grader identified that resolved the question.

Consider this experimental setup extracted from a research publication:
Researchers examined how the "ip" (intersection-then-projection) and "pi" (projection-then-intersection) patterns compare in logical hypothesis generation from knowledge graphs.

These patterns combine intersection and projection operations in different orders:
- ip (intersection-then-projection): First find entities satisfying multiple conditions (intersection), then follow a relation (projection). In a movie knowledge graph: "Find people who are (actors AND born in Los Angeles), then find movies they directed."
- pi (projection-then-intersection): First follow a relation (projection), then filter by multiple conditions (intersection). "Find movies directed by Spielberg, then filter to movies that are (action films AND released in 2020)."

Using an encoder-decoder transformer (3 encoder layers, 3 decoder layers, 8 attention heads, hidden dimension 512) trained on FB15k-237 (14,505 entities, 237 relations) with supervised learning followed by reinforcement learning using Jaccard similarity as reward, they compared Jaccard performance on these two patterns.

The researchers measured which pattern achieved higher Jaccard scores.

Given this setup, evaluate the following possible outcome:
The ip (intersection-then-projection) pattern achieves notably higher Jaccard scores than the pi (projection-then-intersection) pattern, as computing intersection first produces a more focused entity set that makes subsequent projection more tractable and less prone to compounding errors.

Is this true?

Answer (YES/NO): YES